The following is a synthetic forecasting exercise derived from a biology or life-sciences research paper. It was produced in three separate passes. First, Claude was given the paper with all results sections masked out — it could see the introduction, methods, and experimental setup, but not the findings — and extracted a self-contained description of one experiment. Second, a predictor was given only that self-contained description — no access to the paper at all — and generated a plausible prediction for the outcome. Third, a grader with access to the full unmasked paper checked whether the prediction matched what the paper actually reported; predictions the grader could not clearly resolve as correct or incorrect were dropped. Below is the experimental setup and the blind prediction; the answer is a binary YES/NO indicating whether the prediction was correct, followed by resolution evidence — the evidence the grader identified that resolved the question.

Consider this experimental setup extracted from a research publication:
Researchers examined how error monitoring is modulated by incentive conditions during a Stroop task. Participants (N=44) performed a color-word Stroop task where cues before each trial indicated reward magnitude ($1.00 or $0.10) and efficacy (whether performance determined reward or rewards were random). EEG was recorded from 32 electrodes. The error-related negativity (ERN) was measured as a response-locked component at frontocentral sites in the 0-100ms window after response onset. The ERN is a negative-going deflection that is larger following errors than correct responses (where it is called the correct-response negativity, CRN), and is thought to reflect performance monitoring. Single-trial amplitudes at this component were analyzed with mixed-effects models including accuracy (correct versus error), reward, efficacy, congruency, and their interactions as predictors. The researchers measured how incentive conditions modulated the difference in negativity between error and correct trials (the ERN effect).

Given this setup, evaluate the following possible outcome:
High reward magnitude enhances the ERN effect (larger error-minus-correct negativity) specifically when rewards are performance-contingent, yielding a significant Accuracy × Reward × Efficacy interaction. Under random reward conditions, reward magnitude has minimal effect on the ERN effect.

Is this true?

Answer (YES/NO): NO